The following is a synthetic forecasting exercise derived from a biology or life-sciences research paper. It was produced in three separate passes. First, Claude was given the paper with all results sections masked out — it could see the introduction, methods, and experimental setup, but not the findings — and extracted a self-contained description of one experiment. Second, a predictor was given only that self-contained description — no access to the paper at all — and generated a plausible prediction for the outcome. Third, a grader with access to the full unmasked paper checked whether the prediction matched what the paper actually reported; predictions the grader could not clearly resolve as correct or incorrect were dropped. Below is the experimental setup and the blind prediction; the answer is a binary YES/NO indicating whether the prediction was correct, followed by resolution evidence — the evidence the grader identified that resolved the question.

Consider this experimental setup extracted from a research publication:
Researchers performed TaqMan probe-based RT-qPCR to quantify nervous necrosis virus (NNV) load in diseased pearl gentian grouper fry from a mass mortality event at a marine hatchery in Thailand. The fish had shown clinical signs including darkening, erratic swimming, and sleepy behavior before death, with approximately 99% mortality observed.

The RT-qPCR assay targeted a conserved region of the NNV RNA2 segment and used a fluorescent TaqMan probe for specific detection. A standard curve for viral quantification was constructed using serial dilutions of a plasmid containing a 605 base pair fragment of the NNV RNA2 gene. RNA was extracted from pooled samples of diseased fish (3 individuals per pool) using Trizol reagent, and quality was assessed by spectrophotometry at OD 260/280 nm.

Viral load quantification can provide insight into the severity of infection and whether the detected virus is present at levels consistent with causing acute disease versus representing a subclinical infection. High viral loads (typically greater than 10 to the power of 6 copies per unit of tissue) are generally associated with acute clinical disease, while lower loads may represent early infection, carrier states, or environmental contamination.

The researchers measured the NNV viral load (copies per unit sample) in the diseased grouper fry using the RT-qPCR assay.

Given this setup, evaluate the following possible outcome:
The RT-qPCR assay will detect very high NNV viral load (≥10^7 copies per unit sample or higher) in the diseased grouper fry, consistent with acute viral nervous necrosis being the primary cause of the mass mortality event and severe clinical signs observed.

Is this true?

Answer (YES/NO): NO